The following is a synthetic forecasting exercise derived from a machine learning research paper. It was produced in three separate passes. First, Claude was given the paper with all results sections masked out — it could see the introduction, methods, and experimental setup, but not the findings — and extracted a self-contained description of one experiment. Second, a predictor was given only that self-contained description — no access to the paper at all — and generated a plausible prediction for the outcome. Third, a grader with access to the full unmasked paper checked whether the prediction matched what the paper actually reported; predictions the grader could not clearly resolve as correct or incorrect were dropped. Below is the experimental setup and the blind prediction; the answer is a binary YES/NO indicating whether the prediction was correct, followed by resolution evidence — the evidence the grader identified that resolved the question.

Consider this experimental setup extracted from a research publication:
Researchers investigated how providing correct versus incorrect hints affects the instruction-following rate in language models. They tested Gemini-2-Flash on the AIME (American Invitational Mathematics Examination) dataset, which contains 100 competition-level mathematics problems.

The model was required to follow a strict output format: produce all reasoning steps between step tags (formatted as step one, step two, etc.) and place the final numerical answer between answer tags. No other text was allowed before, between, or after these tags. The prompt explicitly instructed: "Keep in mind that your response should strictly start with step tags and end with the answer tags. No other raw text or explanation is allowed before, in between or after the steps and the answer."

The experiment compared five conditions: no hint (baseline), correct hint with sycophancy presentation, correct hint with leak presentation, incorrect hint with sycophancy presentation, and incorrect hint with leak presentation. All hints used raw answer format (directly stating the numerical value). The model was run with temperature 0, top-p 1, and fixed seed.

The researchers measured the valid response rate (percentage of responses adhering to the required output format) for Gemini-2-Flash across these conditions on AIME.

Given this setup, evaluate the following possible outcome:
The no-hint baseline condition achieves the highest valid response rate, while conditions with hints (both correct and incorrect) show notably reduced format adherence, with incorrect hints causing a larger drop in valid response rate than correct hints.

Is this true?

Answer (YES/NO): NO